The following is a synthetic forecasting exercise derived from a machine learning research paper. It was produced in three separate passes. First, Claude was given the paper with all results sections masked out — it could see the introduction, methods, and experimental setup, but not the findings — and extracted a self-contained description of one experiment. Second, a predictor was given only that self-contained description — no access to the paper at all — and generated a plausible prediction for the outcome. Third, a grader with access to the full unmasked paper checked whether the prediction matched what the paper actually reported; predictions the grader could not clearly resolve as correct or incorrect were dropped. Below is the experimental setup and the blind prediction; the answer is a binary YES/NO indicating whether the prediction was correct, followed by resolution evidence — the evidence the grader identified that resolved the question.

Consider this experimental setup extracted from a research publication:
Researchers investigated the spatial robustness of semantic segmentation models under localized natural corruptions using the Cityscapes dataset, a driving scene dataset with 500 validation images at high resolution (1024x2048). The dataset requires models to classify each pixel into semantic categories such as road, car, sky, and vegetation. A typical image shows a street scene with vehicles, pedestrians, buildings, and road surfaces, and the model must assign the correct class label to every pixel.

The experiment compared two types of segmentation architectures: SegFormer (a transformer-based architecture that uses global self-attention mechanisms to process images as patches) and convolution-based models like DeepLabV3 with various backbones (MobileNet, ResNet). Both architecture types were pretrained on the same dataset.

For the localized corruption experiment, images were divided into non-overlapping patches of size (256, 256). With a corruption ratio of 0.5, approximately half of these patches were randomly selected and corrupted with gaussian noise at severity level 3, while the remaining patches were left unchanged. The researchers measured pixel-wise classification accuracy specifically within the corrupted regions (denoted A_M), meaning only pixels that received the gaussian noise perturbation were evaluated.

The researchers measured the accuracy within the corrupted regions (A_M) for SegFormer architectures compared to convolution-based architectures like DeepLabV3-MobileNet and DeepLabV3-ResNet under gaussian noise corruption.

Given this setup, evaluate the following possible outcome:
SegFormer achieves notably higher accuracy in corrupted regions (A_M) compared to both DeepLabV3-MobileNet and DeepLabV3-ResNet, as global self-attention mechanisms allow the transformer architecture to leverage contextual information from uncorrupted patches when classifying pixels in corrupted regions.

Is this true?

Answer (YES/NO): YES